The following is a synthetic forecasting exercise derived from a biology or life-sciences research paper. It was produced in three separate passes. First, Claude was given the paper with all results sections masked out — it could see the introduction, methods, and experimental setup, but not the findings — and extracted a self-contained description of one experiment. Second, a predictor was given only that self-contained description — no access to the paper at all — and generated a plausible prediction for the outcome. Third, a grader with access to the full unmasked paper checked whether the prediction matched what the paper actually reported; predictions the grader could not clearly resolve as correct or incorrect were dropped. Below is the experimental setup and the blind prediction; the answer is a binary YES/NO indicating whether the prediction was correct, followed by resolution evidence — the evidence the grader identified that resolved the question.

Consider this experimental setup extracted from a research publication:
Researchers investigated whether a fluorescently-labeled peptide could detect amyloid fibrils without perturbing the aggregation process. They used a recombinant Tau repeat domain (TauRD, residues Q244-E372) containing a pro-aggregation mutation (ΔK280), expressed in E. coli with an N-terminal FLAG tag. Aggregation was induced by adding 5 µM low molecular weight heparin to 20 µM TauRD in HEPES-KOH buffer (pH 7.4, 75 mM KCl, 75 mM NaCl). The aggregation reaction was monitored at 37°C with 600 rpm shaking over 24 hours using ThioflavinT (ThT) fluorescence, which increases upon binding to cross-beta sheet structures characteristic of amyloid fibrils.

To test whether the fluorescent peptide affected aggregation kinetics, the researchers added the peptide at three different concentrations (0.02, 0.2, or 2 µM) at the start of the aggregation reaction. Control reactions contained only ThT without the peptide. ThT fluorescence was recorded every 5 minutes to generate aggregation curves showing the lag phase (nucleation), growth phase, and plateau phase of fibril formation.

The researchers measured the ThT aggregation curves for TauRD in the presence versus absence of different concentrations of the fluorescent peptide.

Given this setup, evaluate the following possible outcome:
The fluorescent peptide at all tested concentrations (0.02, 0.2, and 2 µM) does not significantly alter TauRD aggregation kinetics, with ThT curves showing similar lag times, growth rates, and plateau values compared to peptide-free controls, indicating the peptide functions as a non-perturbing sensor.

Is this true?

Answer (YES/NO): NO